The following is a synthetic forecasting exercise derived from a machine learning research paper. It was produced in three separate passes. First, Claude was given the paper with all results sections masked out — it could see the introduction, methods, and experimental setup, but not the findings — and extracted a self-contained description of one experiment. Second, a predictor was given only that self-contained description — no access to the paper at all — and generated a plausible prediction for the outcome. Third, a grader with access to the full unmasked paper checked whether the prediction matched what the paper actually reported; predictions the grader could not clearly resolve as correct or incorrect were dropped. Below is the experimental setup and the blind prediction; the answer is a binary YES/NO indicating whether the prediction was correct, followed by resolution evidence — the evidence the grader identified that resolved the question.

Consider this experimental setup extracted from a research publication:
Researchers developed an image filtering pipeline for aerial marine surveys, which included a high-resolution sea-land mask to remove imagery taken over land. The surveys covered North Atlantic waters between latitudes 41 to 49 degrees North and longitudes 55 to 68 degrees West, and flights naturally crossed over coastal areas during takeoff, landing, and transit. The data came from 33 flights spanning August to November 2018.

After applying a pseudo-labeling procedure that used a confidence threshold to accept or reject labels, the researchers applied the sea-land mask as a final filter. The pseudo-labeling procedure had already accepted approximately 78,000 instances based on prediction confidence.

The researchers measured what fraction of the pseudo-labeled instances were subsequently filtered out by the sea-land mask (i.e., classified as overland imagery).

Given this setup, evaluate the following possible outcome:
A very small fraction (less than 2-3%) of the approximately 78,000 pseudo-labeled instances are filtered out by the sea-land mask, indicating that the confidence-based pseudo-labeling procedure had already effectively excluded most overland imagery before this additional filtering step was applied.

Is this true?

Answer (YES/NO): YES